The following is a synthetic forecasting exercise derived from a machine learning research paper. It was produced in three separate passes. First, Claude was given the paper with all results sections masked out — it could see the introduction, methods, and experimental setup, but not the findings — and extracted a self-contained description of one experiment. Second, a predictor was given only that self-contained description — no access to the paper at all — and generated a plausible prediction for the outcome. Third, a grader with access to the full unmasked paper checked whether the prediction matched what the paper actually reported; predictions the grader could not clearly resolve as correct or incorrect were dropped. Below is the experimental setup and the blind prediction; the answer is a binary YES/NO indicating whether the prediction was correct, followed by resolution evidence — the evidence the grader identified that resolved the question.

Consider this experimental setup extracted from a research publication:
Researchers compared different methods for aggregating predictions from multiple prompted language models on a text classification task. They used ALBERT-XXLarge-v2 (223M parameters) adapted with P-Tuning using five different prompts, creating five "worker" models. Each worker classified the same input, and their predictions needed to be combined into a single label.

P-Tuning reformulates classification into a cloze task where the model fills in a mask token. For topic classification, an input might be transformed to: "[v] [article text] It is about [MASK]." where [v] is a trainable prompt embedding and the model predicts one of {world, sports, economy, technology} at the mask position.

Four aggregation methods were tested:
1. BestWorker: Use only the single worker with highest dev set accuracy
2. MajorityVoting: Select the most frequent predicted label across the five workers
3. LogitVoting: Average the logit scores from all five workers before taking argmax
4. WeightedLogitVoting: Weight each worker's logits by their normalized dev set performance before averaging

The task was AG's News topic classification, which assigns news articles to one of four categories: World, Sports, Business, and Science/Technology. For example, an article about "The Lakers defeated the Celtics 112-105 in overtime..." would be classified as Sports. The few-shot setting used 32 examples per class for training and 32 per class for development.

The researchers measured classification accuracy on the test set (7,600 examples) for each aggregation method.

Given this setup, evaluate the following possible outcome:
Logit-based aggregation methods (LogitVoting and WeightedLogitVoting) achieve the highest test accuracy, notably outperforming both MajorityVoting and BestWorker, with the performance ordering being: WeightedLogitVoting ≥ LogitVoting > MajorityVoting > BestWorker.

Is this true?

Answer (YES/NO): NO